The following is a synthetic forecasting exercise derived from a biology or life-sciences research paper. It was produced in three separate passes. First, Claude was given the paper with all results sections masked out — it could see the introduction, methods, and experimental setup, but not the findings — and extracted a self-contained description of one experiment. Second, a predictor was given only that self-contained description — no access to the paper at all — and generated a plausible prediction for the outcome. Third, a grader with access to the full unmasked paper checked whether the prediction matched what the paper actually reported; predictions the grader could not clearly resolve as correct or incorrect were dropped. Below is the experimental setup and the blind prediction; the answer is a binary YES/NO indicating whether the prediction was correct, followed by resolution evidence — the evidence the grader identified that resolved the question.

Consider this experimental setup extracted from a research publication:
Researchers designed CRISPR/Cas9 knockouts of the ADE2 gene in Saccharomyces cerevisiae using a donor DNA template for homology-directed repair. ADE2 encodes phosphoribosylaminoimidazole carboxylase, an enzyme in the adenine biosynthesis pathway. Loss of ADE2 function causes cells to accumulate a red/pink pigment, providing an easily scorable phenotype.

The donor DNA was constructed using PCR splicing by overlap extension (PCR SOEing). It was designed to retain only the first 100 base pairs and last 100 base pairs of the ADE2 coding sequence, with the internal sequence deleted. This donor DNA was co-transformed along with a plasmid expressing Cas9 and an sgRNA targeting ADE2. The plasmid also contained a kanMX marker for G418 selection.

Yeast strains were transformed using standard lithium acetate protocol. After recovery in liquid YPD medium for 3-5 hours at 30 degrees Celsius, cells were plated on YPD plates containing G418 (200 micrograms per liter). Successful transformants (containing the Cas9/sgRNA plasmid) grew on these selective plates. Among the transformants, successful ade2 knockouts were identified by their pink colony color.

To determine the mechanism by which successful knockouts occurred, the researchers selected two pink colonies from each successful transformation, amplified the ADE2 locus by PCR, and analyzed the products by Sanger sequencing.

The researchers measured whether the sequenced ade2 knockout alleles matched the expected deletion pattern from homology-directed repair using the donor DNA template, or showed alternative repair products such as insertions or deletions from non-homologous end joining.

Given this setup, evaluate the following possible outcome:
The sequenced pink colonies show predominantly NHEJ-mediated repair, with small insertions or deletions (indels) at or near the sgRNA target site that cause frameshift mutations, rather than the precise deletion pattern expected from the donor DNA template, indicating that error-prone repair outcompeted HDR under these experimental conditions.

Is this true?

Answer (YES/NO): NO